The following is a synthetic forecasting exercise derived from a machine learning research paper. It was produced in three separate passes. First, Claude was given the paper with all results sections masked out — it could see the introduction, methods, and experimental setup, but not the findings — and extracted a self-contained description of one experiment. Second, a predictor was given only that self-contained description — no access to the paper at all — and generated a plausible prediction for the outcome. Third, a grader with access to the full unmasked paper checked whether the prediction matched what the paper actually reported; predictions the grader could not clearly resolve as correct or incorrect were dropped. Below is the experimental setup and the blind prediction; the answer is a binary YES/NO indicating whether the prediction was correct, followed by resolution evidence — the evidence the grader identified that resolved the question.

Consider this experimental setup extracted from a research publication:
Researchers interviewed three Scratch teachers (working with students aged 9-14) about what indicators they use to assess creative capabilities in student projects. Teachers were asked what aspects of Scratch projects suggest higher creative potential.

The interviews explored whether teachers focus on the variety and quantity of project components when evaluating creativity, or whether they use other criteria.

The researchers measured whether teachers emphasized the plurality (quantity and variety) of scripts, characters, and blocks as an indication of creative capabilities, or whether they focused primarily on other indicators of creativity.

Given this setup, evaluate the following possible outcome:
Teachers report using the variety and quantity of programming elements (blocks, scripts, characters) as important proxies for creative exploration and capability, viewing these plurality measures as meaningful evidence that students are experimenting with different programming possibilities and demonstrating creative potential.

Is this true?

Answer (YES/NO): YES